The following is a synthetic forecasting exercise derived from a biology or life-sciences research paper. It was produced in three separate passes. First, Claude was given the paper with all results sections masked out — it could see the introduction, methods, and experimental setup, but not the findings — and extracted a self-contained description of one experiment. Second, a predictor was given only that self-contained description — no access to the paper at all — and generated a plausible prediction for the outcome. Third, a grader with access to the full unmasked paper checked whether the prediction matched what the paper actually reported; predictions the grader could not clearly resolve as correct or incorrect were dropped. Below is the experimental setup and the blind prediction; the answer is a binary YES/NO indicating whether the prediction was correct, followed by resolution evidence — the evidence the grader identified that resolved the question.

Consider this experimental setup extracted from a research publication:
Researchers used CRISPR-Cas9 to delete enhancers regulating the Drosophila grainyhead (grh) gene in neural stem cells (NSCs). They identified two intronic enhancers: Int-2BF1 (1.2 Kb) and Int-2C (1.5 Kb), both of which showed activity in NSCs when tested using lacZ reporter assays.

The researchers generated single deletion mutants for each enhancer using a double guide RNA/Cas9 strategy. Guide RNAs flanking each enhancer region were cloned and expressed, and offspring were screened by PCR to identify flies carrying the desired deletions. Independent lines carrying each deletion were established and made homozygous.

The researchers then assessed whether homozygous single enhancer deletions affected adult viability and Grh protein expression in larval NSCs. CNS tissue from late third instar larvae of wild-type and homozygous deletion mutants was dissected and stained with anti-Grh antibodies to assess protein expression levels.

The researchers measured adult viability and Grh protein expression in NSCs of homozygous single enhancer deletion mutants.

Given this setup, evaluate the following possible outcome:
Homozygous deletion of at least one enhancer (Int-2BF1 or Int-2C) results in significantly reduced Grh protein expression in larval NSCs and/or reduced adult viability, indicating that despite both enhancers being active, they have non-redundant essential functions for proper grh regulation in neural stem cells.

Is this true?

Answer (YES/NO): NO